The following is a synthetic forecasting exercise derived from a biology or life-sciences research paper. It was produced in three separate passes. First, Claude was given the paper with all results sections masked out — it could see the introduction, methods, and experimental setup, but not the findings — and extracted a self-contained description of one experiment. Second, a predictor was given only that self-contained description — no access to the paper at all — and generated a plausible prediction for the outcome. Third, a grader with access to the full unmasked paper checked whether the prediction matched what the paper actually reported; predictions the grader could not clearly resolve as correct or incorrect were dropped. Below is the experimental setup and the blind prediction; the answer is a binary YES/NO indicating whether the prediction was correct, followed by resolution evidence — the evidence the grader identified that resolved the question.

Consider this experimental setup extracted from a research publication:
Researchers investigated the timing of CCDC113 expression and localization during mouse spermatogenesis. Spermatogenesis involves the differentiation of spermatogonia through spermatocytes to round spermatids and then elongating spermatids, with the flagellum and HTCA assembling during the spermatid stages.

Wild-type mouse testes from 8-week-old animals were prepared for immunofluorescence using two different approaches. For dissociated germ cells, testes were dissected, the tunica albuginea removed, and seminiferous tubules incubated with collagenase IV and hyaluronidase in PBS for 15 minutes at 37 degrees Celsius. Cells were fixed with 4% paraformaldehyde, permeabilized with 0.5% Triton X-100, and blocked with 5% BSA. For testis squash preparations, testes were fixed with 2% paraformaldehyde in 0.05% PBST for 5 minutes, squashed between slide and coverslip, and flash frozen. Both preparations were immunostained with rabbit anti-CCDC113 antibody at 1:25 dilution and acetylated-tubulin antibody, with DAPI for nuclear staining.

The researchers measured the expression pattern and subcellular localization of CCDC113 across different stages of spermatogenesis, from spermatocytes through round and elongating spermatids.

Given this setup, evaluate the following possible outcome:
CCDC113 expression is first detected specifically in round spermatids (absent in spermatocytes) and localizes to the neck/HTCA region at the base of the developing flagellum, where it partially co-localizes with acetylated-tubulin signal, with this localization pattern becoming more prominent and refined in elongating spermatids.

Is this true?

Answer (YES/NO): NO